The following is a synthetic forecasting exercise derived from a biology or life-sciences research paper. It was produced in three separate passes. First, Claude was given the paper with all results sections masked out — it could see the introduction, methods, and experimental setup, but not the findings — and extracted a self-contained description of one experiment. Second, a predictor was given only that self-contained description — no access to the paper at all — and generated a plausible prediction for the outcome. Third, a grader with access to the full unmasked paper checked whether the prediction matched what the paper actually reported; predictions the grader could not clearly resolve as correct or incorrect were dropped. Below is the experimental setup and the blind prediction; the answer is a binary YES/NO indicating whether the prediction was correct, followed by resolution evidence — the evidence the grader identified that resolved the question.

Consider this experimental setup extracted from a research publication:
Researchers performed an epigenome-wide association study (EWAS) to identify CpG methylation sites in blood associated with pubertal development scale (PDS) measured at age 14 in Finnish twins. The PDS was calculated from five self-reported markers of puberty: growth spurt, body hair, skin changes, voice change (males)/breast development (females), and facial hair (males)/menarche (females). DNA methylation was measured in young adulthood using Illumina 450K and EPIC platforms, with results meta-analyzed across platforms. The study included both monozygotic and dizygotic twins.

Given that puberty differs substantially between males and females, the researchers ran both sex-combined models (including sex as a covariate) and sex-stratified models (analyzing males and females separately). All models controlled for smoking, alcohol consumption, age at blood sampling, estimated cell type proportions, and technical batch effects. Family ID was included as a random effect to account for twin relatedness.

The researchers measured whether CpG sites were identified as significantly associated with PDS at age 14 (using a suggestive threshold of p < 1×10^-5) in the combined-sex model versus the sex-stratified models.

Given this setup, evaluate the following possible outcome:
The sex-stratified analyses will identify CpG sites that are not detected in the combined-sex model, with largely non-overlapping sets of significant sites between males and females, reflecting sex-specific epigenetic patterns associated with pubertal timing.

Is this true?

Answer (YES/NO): YES